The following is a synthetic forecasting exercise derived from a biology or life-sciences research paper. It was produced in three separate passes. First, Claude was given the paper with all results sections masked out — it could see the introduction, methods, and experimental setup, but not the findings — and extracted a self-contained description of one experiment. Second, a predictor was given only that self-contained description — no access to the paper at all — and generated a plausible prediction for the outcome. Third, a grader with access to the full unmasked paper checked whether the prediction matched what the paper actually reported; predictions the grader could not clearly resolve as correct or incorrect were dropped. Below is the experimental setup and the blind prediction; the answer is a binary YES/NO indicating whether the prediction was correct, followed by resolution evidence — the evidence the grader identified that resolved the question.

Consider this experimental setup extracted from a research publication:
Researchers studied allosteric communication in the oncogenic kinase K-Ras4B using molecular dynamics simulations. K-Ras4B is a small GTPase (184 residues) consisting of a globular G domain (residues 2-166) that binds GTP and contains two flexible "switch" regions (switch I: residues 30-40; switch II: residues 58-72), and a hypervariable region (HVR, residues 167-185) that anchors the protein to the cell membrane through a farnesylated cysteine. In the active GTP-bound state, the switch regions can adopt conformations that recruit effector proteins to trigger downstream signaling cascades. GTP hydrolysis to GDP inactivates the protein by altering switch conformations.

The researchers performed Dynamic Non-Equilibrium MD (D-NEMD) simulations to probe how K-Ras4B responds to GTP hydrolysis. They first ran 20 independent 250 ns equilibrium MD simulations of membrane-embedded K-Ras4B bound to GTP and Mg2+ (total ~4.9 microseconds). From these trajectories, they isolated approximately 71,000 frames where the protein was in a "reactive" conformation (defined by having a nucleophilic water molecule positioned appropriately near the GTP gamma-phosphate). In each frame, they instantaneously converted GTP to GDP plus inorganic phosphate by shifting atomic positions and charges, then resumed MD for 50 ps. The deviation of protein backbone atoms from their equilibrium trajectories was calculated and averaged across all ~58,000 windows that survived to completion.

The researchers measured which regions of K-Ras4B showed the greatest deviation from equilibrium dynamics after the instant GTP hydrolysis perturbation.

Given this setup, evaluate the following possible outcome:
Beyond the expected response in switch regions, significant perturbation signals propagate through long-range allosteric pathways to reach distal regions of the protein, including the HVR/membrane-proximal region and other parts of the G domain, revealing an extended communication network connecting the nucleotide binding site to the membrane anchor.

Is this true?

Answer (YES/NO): NO